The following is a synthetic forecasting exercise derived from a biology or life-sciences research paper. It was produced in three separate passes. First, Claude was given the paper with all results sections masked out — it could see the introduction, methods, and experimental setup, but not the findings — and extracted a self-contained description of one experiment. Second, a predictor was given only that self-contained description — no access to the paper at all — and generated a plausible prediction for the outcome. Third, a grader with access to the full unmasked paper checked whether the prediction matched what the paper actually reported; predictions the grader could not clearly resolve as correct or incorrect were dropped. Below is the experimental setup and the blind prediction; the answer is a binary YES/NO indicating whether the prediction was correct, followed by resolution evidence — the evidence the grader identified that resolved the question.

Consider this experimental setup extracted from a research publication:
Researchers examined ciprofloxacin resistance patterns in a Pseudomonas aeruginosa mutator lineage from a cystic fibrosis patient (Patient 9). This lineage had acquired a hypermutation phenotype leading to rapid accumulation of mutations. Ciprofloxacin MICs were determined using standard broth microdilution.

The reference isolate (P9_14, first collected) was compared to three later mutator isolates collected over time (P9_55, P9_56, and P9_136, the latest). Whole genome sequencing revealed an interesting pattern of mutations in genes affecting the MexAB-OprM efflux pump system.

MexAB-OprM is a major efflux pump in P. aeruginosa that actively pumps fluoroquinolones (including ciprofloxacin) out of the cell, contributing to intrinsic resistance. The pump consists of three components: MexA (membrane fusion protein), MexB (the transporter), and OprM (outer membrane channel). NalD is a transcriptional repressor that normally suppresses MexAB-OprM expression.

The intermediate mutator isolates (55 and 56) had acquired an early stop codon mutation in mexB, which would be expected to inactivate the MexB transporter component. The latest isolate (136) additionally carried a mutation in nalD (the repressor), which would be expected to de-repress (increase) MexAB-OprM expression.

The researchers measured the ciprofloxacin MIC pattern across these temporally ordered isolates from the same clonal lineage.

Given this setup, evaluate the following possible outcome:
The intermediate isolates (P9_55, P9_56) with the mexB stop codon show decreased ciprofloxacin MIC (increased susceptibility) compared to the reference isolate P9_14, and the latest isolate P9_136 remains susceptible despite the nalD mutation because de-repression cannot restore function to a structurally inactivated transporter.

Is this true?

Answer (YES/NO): NO